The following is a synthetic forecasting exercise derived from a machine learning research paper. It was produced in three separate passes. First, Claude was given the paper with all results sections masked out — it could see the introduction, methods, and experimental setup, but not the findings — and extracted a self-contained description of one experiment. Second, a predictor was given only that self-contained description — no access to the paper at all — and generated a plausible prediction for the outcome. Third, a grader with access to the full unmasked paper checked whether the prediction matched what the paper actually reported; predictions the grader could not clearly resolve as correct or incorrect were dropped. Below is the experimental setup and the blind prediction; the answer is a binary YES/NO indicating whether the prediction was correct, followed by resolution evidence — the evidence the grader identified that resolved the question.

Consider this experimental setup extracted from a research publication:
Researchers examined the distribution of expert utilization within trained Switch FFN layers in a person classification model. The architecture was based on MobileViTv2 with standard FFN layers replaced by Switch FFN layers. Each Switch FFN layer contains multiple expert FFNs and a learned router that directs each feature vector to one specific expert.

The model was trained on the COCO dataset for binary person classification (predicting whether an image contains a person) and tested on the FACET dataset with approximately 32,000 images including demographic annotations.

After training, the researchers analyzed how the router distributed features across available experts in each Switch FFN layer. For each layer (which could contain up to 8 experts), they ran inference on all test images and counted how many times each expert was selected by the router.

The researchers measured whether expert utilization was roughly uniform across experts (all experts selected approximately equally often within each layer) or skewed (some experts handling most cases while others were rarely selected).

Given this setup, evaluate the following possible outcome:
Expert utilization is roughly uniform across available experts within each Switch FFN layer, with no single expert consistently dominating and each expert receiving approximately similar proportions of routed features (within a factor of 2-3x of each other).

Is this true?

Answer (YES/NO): NO